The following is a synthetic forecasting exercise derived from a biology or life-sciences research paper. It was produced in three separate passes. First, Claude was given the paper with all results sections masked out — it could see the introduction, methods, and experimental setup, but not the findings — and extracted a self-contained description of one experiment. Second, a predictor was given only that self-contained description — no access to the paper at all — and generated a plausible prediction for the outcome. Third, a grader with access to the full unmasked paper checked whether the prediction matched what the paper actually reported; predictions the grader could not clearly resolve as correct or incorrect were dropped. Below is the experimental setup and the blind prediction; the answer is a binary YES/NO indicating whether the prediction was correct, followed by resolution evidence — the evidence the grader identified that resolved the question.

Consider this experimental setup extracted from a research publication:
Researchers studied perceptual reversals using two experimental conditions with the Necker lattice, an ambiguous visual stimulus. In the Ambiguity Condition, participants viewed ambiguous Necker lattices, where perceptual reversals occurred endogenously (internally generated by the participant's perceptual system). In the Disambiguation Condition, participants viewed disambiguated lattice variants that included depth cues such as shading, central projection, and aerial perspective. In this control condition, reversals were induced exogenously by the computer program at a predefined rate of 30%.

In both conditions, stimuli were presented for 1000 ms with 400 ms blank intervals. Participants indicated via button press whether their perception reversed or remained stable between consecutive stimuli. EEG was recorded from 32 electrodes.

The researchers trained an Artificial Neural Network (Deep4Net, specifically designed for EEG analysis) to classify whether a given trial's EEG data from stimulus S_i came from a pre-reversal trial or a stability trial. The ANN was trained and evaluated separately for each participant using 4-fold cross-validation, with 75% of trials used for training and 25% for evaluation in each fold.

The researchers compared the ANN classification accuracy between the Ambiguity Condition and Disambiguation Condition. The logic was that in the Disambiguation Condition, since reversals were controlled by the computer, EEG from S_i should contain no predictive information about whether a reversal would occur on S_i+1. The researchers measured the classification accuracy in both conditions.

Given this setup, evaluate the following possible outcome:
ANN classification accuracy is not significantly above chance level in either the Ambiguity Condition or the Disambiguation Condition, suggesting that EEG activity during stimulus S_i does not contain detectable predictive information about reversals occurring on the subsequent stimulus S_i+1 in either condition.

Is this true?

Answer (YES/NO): NO